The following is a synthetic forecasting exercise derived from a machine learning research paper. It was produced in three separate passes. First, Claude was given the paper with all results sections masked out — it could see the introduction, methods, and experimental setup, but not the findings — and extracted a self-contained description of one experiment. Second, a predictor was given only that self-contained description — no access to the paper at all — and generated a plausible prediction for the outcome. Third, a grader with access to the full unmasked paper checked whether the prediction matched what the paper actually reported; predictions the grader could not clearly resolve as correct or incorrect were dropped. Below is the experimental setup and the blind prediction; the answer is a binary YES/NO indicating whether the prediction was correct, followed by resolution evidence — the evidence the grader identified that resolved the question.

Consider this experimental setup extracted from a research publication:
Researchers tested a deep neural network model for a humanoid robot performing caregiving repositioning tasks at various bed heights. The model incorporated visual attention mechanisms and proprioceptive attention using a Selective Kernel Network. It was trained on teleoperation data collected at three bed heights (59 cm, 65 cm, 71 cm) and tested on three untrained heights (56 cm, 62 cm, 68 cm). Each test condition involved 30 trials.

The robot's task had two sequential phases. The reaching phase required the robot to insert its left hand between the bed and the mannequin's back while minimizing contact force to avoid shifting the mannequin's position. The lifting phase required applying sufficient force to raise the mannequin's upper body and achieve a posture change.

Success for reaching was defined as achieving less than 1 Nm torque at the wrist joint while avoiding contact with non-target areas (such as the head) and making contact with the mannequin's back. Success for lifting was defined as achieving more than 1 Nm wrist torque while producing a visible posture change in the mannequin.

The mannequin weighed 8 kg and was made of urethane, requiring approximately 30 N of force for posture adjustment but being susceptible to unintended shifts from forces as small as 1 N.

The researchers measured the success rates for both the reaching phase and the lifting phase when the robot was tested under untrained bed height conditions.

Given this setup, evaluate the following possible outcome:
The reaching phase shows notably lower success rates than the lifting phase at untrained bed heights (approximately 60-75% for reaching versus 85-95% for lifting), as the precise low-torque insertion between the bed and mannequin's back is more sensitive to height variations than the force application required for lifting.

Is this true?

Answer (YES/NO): NO